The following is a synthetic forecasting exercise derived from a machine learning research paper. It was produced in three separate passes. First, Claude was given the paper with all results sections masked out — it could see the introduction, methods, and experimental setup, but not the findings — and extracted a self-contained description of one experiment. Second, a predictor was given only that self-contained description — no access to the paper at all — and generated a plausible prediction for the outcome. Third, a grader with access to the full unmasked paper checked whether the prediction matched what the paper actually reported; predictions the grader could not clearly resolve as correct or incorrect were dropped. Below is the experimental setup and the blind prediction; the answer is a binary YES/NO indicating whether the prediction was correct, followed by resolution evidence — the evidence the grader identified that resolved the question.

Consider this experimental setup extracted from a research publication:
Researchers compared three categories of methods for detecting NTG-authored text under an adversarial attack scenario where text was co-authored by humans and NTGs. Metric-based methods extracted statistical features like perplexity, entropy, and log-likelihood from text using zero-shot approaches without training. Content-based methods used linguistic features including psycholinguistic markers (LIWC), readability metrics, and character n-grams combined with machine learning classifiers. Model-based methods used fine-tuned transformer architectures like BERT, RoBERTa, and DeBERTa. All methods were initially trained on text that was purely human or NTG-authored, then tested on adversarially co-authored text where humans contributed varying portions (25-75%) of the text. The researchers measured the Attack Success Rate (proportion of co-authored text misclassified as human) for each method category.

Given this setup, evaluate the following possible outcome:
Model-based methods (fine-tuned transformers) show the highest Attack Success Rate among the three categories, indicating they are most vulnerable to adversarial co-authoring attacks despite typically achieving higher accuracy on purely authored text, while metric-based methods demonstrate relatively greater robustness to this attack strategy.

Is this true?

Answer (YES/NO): NO